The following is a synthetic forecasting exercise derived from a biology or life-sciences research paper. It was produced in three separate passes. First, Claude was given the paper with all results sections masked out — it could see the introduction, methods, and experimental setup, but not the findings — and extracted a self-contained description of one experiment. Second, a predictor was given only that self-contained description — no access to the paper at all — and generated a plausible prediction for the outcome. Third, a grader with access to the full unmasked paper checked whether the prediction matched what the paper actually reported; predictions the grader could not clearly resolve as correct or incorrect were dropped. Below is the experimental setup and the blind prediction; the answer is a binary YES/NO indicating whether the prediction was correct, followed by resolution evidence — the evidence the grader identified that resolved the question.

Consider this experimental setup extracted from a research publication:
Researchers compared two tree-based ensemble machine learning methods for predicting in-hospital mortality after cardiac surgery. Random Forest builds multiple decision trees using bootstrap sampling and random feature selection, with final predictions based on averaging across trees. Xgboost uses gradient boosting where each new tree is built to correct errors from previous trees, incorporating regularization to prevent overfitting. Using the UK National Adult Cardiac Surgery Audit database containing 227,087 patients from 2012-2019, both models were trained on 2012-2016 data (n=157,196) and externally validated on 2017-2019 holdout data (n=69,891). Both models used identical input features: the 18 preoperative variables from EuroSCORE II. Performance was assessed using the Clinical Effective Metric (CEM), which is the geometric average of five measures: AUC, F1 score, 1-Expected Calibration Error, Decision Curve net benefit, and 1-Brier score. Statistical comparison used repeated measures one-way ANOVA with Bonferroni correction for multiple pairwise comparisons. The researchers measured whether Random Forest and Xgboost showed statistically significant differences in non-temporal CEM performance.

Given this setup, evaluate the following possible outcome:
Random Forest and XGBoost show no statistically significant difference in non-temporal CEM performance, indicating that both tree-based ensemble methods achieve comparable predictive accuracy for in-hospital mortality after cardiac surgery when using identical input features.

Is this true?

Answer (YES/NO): NO